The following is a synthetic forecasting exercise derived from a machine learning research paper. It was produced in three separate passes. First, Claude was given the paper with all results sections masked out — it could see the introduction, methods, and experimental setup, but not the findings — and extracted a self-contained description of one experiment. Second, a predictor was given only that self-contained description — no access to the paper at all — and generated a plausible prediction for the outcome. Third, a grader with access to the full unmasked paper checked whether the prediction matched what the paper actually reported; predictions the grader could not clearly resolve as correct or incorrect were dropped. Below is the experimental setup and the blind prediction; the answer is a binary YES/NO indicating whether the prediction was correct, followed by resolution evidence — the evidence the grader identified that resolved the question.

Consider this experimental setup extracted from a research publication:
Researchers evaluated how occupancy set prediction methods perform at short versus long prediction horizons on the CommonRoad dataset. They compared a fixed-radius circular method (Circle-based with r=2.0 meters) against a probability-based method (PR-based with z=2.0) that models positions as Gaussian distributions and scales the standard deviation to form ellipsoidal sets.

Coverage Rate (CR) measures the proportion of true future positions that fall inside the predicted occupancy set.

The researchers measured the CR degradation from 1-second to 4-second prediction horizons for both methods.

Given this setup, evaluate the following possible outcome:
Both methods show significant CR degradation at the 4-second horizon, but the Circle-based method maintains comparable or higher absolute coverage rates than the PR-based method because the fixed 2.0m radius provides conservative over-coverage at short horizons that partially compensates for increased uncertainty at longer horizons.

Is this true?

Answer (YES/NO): NO